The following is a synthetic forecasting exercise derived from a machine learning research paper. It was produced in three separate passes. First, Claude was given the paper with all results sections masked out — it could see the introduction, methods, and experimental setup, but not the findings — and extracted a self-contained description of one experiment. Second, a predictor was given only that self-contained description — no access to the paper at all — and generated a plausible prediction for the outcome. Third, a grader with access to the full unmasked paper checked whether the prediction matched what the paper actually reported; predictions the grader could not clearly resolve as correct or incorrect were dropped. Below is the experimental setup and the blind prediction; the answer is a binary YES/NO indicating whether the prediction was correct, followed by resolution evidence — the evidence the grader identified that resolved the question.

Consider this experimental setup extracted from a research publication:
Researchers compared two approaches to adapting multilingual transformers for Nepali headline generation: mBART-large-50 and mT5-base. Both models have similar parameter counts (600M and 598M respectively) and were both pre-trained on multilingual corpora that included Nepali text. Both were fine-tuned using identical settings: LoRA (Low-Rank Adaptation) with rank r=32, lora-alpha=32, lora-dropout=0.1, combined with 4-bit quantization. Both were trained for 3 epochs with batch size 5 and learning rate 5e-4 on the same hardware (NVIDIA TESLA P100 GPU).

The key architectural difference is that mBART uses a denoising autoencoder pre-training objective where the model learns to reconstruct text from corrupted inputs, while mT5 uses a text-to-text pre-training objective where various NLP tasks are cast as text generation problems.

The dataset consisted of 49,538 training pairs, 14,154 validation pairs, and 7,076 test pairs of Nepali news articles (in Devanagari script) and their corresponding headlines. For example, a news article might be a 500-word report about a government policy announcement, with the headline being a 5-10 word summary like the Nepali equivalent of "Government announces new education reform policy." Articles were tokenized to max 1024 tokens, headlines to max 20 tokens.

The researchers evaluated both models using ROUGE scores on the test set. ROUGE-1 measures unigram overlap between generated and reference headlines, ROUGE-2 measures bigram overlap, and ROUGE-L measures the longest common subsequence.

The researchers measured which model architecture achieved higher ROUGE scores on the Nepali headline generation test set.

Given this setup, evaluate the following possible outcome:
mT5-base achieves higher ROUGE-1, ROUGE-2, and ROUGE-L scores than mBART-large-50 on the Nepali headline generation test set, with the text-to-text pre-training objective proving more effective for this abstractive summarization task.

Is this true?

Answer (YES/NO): NO